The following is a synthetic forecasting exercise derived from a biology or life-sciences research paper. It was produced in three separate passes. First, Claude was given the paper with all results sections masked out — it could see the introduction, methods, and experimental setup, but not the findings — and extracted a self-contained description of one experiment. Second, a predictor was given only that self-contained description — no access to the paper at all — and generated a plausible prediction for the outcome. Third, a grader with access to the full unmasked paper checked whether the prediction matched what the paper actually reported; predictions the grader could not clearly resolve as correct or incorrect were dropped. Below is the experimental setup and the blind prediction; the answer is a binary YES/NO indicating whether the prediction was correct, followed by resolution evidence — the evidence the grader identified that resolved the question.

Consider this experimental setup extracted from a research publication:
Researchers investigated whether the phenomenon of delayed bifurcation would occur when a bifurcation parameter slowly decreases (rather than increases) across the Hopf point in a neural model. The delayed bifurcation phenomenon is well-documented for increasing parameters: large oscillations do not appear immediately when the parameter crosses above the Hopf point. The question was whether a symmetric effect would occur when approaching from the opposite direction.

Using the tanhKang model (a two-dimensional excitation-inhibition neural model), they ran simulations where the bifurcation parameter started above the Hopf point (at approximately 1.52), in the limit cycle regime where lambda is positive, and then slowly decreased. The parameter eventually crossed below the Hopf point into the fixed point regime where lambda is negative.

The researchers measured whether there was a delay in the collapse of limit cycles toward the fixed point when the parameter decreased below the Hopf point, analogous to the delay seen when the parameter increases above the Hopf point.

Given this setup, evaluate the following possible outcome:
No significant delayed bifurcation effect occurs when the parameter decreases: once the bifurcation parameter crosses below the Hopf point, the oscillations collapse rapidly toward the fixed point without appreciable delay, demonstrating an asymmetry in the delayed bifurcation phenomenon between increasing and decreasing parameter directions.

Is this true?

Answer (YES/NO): YES